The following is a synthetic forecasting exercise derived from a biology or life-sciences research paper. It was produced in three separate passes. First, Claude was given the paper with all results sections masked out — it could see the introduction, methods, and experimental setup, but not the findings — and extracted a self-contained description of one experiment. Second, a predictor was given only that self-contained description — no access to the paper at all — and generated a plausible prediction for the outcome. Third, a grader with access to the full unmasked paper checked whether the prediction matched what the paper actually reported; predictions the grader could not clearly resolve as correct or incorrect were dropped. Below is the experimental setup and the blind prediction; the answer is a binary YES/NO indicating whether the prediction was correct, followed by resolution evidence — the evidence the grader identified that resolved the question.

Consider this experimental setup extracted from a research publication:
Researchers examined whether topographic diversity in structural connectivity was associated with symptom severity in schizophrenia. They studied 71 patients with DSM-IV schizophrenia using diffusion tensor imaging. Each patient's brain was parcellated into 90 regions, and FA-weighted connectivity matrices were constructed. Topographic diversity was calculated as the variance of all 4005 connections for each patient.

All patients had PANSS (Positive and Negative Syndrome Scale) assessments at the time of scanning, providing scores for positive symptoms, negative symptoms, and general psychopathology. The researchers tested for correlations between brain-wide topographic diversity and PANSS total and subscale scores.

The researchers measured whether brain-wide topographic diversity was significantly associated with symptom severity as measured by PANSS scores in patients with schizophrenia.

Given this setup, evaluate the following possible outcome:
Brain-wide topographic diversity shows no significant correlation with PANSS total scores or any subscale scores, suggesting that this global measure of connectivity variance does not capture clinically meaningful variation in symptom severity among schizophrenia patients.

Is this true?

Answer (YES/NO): YES